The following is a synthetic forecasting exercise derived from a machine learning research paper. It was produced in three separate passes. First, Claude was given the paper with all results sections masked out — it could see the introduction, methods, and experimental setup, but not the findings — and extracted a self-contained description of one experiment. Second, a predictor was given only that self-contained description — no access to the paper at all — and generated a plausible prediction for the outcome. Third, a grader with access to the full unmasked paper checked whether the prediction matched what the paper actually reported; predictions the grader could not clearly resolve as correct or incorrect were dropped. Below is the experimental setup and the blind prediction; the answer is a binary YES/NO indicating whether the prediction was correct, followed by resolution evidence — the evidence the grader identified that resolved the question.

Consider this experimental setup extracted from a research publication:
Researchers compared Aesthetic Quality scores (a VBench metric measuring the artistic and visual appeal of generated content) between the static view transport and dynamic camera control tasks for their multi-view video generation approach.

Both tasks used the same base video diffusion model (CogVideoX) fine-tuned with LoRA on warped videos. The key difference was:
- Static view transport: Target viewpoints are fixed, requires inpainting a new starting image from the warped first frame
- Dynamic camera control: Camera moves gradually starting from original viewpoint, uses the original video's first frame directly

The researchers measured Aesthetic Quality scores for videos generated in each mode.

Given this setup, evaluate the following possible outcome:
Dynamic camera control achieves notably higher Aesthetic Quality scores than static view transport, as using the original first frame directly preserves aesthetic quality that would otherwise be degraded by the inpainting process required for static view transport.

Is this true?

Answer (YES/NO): NO